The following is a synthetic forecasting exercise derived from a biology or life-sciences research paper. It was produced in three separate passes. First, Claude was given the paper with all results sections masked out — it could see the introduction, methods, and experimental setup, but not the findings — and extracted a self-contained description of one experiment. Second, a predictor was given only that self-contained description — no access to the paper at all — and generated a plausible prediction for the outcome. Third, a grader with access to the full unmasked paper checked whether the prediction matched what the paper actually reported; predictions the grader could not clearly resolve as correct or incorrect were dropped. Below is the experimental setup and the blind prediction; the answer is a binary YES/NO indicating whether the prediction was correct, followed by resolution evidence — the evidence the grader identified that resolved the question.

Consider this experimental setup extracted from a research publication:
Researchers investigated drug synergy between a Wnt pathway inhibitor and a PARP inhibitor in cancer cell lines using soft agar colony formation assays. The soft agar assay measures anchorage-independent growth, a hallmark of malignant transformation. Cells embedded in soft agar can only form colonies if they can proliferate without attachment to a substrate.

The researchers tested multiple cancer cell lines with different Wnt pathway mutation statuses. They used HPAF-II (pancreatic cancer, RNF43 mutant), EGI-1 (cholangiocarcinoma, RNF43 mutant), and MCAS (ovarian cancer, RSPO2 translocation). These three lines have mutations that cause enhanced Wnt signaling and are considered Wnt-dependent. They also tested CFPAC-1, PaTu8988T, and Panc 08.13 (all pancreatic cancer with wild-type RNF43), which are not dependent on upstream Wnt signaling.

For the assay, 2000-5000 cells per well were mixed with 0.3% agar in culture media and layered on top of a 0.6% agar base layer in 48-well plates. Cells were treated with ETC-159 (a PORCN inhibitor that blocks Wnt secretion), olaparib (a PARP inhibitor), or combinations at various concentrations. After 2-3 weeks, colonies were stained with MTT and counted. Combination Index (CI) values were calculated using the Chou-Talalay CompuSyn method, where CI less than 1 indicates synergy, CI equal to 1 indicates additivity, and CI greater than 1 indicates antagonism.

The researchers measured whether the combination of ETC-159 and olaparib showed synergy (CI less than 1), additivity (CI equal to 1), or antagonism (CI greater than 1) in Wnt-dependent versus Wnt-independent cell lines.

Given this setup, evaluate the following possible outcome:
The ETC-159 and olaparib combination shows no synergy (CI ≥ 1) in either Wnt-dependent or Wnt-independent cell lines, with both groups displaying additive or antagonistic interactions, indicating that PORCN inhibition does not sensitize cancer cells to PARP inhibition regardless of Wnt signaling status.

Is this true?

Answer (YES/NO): NO